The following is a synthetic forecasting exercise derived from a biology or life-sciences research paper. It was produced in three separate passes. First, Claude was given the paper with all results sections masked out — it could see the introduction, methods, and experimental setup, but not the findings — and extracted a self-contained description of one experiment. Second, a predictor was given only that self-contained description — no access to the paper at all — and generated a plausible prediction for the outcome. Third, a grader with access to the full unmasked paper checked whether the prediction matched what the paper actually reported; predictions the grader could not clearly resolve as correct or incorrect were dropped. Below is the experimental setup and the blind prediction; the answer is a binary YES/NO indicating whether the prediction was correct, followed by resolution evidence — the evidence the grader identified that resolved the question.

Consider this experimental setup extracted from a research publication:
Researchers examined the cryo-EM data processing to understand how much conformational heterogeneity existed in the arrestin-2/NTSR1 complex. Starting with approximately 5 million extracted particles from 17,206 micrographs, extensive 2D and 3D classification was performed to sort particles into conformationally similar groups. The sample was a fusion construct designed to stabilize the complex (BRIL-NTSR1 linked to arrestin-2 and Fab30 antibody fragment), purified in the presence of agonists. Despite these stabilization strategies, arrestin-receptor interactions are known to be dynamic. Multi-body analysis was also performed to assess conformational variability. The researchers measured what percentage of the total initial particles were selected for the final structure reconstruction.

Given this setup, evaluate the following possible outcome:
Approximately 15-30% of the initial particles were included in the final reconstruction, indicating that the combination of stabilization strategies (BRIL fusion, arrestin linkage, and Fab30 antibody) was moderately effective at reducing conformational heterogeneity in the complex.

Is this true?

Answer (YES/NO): NO